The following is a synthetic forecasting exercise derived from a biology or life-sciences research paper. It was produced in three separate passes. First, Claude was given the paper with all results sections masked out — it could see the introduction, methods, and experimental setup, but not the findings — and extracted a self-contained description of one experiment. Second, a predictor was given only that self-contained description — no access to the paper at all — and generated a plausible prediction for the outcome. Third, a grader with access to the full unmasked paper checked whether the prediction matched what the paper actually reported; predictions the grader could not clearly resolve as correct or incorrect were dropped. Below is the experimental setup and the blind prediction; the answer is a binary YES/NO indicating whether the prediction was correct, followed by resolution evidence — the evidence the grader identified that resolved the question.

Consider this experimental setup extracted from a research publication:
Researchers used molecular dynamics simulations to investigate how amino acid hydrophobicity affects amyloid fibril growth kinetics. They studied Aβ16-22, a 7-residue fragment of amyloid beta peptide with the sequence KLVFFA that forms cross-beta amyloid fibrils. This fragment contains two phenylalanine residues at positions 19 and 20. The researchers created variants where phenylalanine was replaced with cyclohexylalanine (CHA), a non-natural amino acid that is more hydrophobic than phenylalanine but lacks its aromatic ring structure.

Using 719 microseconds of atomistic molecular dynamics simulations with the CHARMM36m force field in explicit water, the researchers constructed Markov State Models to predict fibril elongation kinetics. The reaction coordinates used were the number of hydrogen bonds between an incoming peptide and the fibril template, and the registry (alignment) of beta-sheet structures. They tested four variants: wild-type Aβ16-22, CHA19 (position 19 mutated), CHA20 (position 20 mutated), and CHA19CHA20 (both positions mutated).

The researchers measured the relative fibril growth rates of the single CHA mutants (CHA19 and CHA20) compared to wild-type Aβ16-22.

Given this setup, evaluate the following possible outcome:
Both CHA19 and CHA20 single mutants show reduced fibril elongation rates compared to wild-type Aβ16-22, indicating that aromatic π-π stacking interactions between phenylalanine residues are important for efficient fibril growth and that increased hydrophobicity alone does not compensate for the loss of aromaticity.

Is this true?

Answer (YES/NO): NO